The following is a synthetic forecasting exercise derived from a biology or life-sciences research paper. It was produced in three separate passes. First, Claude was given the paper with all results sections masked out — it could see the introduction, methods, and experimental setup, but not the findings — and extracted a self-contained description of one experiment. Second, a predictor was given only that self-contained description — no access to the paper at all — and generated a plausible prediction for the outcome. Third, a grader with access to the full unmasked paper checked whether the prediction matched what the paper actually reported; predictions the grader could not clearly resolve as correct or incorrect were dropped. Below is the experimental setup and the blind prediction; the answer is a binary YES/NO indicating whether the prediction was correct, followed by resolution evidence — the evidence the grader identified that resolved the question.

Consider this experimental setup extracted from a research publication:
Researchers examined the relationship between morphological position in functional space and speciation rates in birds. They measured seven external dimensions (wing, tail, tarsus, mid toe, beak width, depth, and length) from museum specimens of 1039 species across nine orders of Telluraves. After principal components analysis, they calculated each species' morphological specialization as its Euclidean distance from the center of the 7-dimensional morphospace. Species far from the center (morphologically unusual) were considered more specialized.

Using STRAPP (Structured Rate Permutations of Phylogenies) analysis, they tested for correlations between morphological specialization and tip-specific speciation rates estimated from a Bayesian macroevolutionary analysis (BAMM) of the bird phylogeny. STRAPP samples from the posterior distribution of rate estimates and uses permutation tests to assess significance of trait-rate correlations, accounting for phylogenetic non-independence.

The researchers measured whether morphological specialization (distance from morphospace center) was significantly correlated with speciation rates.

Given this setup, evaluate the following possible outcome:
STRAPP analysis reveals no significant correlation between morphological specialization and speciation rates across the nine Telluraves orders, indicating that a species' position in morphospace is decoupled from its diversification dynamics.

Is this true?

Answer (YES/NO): YES